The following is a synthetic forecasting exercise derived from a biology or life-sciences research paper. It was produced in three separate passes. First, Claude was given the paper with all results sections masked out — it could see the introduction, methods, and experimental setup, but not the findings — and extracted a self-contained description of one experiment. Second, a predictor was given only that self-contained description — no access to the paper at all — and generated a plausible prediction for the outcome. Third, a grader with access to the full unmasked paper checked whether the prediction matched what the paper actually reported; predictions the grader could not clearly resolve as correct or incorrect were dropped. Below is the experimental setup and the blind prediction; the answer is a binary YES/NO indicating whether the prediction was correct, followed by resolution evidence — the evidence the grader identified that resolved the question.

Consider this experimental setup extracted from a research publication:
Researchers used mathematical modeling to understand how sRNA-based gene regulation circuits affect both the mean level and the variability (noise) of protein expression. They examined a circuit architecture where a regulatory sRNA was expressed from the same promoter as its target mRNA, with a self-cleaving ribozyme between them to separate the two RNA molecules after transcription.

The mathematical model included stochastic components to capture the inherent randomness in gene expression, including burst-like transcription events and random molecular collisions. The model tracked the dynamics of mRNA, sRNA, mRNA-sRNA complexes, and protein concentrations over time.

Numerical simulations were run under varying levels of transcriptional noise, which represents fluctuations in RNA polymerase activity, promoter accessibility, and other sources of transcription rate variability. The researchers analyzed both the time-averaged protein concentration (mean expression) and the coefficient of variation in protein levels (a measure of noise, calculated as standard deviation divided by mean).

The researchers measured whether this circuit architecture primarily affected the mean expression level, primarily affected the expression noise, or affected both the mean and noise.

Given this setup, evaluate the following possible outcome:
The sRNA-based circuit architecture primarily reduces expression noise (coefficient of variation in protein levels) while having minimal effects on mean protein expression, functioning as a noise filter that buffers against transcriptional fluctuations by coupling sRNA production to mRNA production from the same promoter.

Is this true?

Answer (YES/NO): NO